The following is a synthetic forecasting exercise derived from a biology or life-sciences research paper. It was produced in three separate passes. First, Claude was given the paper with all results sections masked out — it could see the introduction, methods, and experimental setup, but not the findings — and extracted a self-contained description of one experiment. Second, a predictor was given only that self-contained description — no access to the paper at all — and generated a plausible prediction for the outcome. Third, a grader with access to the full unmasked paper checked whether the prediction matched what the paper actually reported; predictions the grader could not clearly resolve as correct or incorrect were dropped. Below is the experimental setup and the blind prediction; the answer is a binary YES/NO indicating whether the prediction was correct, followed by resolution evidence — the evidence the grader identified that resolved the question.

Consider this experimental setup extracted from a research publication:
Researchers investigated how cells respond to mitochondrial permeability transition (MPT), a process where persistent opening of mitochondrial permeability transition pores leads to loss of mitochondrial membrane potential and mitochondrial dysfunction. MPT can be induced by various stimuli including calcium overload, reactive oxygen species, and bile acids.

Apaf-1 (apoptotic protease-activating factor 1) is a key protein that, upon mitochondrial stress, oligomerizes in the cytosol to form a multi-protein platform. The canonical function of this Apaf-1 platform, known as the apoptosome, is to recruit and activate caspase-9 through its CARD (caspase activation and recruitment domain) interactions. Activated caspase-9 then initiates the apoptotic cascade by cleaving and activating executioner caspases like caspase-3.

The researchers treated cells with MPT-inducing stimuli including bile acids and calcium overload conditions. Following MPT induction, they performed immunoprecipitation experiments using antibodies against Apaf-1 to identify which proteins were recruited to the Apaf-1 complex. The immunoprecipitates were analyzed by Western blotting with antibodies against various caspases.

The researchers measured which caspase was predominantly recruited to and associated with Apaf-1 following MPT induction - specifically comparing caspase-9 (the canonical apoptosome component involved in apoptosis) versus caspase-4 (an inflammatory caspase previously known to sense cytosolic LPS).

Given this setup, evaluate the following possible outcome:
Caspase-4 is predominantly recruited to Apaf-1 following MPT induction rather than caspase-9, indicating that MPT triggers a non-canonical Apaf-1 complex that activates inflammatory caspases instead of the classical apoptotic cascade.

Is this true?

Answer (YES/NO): YES